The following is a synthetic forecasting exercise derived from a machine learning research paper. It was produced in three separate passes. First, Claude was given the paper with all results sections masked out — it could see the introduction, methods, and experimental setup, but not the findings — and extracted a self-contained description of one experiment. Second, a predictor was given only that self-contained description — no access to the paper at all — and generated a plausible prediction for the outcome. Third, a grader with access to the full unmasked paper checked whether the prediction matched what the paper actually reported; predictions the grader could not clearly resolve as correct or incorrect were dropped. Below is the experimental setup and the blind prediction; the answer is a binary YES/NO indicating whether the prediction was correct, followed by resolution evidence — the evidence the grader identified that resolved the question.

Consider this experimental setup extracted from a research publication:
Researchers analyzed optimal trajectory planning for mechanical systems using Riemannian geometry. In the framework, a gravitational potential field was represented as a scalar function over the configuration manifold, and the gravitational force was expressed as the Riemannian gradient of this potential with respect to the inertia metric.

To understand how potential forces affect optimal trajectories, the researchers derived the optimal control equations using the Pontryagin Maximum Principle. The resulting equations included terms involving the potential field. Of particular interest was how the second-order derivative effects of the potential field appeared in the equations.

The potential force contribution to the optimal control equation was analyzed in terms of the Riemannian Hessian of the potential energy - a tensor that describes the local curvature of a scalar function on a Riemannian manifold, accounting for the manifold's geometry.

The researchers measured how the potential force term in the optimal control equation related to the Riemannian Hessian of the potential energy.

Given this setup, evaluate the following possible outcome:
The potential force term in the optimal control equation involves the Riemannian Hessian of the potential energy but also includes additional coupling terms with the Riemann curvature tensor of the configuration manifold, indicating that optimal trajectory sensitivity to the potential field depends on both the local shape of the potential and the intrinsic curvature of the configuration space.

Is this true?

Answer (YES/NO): NO